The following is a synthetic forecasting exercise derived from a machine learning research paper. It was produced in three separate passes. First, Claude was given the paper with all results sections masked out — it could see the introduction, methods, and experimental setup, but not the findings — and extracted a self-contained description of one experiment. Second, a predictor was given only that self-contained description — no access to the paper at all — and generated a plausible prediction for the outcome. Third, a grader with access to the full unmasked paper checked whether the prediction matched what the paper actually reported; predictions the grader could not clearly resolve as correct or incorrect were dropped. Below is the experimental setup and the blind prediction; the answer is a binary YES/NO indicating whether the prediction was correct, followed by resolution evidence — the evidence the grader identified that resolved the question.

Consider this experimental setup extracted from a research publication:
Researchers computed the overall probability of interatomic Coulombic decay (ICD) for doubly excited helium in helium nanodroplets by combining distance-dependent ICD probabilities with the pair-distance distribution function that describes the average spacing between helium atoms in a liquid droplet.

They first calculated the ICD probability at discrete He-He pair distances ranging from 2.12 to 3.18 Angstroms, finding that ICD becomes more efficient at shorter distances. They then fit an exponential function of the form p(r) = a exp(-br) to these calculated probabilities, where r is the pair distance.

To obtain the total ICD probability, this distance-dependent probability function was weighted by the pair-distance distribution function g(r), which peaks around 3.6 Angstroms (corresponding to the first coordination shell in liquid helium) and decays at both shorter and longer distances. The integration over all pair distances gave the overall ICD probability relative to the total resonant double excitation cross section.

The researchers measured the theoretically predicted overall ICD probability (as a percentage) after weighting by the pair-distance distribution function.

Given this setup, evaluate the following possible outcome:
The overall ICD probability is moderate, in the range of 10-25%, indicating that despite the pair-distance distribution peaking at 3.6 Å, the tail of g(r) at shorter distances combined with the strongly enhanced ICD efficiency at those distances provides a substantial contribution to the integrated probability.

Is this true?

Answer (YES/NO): NO